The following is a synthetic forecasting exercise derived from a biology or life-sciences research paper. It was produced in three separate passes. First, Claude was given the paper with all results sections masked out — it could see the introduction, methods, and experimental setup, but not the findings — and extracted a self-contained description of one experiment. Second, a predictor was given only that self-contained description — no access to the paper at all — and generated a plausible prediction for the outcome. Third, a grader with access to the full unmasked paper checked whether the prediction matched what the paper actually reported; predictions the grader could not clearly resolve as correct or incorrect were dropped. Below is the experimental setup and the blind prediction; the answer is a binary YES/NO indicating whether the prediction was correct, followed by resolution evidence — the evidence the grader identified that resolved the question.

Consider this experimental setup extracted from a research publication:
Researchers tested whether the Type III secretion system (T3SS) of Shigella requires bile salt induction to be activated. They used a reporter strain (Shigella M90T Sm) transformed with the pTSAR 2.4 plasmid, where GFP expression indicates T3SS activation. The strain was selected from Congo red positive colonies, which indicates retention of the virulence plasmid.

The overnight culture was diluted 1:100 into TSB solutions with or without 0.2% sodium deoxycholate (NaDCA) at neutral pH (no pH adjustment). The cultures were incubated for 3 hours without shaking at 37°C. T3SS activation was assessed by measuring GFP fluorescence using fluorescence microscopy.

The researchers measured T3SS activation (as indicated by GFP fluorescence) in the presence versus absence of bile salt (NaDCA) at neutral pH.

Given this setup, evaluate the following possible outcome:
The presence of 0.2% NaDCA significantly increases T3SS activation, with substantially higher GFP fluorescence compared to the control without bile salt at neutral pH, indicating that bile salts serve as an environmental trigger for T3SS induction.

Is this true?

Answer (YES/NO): YES